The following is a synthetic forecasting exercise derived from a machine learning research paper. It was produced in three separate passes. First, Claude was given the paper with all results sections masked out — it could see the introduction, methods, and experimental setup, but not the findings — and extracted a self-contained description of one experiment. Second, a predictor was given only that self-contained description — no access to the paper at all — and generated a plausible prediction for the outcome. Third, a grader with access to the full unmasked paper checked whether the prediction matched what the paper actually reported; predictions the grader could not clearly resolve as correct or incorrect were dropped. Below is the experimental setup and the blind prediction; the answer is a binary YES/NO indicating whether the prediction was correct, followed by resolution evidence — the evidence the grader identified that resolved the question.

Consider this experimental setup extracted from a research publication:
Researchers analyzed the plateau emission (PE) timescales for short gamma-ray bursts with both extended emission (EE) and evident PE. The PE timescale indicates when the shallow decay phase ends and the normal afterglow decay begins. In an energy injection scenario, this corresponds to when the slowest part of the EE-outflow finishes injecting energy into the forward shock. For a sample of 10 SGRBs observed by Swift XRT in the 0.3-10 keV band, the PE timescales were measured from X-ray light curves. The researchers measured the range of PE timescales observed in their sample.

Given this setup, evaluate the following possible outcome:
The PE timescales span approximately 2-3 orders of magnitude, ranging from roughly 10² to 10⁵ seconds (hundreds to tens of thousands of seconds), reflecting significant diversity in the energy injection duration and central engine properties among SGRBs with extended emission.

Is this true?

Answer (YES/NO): NO